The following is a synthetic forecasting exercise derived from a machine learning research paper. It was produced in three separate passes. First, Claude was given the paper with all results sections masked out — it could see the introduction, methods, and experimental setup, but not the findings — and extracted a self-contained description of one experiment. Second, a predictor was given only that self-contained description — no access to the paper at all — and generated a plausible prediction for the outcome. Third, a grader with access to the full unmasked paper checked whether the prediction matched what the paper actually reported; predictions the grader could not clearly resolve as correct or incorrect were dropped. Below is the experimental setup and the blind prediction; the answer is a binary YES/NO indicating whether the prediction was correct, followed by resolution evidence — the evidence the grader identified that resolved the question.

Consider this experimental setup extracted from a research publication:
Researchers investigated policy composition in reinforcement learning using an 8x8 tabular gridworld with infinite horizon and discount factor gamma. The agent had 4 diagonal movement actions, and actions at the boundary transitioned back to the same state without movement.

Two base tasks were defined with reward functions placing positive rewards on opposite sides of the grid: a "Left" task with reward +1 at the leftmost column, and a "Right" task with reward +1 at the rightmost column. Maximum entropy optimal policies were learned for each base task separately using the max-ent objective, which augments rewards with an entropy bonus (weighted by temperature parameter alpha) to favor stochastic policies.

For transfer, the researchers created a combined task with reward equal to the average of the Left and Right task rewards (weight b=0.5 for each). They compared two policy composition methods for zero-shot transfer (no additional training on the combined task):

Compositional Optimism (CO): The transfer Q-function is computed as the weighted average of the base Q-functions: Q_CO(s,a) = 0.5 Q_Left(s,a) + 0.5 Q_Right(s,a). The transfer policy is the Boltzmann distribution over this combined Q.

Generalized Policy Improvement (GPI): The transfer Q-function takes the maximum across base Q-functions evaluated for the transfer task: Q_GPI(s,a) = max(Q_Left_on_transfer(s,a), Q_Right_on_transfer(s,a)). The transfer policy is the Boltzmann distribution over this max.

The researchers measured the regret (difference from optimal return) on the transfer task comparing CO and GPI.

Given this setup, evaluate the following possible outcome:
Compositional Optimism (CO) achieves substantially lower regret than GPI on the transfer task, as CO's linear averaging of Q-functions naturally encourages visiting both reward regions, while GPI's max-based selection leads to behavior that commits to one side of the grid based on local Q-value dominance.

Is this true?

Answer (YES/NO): NO